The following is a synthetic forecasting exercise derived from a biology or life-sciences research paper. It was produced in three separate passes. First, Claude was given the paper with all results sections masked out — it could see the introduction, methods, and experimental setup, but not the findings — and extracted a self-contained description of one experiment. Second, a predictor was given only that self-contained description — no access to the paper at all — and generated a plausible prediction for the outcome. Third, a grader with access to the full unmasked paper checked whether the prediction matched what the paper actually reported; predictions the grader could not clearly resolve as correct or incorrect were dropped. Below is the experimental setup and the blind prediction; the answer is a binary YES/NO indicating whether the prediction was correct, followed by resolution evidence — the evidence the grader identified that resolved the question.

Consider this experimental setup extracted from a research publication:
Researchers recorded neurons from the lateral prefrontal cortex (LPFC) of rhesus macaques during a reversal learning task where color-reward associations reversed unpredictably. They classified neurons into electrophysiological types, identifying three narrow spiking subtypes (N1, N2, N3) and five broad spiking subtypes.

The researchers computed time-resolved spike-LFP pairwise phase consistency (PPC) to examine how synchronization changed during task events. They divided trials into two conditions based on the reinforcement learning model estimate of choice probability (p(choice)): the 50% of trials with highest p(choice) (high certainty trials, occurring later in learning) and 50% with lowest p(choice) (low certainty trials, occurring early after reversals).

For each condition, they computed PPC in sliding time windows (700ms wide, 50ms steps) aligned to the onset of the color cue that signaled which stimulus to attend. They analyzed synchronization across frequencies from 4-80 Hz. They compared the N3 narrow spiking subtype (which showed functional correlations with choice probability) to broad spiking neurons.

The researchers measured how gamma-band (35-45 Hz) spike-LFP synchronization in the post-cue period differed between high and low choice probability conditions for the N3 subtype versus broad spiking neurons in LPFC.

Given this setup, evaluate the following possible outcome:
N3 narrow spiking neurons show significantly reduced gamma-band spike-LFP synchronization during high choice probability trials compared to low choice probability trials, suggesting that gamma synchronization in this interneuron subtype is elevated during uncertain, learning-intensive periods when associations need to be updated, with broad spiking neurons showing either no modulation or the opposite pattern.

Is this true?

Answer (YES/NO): YES